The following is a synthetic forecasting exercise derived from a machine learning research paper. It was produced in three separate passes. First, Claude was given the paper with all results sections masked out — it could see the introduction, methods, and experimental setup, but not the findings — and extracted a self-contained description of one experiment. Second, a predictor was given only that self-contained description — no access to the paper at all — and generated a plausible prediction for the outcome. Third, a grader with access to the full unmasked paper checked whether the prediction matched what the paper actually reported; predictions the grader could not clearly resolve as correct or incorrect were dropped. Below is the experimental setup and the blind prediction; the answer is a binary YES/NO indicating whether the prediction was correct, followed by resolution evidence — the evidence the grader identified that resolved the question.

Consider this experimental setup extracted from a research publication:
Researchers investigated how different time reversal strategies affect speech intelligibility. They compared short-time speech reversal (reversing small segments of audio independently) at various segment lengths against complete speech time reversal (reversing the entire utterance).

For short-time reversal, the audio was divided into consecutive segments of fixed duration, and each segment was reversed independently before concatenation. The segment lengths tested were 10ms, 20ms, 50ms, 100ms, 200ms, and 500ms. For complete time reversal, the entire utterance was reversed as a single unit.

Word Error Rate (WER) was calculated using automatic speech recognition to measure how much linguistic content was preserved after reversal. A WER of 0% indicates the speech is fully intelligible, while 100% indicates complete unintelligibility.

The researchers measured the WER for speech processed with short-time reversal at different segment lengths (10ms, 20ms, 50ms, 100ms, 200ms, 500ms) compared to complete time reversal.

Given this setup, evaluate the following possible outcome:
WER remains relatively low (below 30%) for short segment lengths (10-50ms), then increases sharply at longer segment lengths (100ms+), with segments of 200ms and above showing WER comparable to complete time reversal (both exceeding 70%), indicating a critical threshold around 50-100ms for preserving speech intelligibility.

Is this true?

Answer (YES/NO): YES